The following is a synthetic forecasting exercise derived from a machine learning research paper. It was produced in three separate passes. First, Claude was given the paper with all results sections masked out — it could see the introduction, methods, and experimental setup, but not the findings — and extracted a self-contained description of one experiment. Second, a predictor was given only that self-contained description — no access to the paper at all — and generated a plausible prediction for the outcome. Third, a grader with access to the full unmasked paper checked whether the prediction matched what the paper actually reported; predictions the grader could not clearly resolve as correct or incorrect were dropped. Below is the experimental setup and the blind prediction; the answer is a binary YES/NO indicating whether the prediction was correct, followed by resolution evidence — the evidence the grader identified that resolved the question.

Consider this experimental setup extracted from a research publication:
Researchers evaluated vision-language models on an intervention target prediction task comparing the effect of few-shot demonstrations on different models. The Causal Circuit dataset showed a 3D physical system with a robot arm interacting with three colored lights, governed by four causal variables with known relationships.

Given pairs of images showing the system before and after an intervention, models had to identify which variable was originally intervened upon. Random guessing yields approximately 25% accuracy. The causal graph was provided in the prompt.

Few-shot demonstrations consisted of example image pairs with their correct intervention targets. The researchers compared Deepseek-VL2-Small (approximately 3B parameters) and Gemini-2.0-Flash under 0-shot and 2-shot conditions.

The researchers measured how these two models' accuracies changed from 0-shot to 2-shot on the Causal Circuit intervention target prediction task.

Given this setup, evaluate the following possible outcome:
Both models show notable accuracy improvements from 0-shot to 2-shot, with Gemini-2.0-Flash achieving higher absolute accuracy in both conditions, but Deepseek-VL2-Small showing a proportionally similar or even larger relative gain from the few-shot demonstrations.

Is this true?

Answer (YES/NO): NO